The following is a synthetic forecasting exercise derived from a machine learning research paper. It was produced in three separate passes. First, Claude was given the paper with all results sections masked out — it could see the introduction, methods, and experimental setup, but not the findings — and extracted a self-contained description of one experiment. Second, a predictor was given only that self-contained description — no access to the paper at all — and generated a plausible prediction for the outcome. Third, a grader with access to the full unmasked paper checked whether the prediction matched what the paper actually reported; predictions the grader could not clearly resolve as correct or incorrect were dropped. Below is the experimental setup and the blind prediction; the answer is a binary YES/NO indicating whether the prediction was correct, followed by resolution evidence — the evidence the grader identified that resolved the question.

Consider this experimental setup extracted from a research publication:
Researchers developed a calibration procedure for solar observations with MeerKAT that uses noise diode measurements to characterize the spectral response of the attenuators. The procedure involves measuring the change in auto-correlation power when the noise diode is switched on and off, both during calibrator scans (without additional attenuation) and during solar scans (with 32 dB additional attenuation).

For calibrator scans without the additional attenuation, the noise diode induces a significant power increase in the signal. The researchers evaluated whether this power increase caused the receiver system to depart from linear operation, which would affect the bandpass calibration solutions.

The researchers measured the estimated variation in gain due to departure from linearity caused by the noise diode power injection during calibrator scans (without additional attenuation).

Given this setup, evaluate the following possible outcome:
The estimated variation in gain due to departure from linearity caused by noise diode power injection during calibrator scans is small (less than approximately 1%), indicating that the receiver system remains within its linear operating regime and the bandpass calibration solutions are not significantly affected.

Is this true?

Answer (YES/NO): NO